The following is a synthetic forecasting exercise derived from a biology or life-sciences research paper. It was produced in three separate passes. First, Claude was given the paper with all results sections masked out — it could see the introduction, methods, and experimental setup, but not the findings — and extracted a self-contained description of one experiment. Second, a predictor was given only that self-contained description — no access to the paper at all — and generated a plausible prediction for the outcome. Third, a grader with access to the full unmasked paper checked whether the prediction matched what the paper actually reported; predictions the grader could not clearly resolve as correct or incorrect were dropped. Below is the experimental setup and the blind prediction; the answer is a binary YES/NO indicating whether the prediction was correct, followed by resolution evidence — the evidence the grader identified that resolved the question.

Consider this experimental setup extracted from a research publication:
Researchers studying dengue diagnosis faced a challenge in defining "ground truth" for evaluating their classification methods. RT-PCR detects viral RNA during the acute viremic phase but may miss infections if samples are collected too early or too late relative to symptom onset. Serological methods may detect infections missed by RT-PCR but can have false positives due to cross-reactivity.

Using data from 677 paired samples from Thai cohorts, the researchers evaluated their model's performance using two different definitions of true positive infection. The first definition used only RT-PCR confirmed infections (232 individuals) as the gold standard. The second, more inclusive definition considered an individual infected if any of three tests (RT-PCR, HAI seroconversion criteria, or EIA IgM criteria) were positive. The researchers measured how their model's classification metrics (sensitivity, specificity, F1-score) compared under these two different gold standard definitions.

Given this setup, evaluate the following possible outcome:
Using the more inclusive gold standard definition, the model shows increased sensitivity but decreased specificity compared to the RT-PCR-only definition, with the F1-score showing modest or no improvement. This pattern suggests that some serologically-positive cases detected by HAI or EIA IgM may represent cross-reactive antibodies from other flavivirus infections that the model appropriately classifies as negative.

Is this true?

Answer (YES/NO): NO